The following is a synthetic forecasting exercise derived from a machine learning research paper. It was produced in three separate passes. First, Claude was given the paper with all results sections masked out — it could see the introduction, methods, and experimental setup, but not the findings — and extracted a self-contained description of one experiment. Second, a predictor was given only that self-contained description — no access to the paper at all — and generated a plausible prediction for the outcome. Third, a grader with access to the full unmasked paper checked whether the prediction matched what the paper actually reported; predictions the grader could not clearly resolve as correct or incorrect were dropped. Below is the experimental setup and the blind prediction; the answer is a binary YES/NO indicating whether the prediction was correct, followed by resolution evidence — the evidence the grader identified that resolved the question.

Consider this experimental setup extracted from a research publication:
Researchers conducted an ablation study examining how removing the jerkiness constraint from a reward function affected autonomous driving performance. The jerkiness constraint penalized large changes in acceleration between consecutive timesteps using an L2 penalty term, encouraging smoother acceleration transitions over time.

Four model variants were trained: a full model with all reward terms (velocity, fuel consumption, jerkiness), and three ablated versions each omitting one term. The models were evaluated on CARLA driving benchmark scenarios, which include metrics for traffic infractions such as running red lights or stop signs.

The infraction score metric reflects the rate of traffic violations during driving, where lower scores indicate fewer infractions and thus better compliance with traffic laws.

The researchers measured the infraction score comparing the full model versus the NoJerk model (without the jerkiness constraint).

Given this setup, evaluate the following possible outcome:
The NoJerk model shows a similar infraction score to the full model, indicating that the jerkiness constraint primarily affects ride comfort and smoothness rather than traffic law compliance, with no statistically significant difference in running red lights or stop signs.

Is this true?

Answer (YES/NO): NO